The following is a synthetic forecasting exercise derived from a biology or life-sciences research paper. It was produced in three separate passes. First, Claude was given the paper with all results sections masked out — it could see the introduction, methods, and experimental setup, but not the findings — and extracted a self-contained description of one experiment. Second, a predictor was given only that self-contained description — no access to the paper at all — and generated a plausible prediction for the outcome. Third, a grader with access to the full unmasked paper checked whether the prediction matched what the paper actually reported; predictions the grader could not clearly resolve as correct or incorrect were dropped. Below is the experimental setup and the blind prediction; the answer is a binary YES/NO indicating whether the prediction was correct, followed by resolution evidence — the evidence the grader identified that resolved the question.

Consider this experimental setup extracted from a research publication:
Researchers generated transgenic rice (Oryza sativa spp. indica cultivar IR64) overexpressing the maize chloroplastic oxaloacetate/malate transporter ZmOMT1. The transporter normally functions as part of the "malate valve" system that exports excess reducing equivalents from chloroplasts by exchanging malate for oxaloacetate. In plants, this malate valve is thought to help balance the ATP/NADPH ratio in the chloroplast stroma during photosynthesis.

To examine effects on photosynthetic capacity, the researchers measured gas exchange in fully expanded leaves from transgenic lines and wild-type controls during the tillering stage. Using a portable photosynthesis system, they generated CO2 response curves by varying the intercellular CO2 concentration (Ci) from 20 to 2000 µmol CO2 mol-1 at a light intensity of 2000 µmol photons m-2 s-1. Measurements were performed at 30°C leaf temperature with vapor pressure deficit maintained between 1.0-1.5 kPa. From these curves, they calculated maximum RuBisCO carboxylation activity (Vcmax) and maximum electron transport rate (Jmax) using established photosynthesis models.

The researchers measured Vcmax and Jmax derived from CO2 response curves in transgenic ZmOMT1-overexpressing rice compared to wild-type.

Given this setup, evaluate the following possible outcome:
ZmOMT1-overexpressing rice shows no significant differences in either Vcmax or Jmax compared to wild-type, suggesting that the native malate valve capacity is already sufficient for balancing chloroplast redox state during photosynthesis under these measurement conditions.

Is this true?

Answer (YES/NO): NO